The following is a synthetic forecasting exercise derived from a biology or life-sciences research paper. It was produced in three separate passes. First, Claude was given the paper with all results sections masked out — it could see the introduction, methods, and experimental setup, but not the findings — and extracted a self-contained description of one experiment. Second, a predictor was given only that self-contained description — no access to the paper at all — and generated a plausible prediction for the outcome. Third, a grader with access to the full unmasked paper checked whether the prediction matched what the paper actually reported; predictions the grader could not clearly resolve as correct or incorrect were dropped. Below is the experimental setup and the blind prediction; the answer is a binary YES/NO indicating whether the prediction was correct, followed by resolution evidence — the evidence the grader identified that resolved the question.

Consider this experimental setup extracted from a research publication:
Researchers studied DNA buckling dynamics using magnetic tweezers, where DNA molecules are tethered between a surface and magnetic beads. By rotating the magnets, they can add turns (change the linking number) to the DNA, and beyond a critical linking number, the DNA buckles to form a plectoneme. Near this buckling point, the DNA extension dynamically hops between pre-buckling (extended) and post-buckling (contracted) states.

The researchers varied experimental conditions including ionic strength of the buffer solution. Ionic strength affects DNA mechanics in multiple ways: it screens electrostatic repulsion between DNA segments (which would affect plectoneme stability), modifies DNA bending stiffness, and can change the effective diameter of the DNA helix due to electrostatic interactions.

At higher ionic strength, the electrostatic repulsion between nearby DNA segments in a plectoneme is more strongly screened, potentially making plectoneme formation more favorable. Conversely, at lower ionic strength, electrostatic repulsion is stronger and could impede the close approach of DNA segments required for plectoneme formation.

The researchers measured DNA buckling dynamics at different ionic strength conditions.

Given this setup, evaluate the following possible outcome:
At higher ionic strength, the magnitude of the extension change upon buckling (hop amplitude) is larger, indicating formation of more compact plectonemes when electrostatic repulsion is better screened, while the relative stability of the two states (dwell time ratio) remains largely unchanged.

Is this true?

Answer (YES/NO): YES